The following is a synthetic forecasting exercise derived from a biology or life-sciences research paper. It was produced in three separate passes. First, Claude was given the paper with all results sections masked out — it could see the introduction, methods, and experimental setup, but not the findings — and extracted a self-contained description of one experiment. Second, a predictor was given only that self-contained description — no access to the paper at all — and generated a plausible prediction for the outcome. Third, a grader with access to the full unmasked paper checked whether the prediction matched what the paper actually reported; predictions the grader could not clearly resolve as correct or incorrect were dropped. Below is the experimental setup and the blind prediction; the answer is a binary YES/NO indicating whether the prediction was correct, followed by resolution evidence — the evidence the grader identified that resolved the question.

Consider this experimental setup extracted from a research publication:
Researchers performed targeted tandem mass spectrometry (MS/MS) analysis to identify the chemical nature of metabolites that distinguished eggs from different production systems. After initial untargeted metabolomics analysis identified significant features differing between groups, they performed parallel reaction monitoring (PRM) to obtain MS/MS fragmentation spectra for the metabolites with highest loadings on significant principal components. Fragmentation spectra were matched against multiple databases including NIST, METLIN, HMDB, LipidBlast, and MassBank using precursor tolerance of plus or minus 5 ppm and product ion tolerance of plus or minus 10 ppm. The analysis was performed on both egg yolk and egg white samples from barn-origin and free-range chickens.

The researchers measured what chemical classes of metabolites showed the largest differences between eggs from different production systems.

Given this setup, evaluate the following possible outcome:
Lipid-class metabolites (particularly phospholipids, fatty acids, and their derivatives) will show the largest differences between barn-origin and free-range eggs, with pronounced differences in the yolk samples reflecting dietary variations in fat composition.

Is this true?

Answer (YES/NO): YES